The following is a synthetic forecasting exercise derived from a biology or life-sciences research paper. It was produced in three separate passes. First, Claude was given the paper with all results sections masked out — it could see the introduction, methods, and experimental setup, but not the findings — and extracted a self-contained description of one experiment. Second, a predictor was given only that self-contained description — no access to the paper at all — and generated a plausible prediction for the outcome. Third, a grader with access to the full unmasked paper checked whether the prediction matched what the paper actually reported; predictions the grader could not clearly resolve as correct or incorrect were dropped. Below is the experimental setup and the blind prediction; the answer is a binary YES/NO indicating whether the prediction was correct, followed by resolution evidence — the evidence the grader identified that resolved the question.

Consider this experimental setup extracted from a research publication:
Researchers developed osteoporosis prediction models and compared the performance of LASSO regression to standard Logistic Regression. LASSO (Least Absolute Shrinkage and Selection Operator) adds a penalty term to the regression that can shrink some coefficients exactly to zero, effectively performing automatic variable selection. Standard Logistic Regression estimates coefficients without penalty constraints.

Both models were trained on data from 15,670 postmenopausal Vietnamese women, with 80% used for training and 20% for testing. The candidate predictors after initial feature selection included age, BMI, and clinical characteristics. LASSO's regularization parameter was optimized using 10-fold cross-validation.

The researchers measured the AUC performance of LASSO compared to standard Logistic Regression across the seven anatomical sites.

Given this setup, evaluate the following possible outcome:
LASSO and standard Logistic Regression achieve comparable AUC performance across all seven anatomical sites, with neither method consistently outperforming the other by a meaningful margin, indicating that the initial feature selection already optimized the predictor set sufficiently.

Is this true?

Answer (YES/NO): YES